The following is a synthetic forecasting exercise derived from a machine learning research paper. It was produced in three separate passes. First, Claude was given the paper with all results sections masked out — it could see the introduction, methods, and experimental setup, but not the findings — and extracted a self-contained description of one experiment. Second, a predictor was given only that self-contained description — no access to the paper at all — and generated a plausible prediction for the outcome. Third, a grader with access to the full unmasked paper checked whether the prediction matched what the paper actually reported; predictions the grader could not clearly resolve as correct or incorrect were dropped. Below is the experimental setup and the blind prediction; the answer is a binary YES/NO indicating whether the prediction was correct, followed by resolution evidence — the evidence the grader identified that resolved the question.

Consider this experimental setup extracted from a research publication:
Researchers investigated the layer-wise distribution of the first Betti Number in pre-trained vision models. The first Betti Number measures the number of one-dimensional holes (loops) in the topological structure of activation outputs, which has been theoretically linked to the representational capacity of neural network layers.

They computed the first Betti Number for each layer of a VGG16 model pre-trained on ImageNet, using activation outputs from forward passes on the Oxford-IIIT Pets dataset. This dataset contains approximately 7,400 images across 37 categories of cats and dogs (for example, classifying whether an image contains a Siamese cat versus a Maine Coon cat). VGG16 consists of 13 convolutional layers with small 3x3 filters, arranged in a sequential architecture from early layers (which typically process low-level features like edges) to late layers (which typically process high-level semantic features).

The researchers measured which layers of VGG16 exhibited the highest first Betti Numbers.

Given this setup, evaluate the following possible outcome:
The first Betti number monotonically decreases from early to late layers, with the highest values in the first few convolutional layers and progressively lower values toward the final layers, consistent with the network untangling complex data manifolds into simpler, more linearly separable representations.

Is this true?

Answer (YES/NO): NO